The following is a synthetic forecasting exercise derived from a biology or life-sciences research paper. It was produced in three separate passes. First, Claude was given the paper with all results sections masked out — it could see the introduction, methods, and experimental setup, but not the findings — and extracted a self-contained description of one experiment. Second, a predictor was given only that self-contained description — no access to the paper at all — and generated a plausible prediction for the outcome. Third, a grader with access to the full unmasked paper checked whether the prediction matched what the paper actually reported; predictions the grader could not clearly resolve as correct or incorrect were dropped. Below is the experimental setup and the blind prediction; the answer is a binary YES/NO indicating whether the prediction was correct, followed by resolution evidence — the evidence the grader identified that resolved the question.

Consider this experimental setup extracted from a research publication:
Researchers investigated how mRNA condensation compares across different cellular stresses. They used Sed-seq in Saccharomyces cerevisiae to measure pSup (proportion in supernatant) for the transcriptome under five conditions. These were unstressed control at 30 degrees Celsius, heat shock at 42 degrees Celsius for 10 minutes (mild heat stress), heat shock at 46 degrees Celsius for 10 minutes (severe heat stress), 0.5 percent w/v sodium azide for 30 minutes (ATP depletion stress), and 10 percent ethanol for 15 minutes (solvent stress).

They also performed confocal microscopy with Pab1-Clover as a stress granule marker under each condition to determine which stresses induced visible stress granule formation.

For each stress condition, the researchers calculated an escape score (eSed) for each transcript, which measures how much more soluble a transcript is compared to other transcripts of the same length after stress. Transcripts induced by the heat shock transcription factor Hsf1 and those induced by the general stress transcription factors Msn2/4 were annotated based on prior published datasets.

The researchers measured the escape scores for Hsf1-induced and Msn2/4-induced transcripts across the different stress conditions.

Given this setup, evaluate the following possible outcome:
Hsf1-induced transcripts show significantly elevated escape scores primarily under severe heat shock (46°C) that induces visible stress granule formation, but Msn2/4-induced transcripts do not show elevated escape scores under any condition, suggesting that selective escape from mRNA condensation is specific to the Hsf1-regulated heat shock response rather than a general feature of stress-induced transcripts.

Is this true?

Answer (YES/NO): NO